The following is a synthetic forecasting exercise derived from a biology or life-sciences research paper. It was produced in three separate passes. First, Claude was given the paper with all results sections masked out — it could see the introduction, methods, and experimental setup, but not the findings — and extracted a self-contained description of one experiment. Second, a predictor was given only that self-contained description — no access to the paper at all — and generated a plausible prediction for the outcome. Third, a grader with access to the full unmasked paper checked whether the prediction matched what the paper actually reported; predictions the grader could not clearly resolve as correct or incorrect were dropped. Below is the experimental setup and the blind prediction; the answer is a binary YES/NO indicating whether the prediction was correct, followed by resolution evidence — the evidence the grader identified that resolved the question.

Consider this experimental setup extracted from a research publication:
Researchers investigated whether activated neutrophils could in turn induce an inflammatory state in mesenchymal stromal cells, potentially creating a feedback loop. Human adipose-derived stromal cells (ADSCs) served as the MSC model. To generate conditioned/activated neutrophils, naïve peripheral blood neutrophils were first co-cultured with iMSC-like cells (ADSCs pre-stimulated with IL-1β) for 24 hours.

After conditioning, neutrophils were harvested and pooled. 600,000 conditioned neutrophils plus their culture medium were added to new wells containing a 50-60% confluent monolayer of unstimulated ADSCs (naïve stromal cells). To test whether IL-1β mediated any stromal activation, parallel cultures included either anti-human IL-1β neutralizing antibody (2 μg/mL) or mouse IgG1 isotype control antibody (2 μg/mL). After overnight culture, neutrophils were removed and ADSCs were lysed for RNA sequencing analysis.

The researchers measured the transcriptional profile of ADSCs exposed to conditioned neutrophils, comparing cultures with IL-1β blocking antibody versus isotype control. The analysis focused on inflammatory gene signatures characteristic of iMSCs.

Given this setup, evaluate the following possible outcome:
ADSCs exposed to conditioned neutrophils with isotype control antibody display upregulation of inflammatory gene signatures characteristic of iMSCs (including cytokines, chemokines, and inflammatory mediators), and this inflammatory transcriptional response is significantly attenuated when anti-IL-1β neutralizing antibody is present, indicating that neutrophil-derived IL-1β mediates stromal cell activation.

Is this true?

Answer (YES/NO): YES